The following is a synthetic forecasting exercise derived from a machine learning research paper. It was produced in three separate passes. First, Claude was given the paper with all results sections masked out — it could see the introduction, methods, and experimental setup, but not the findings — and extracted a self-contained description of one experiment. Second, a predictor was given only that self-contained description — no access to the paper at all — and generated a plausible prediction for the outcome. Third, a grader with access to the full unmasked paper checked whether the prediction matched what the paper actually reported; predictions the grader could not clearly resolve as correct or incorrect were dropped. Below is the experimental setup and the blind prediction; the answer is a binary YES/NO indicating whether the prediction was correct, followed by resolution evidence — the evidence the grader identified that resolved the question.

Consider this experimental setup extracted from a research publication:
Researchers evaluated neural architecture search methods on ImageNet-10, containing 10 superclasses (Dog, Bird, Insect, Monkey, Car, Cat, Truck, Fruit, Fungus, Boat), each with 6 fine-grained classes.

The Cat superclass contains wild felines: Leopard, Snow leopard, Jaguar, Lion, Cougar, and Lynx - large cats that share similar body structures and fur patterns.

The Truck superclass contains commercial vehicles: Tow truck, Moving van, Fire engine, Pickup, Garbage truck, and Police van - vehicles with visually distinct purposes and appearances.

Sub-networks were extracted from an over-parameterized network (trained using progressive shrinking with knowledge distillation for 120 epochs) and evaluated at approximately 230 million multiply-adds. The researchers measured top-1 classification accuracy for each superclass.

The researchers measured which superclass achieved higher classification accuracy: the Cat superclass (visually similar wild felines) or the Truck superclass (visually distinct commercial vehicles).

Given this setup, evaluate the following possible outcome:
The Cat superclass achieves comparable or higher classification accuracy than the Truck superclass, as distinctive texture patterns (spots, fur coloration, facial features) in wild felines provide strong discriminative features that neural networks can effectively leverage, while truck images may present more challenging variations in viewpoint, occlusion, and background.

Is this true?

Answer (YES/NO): YES